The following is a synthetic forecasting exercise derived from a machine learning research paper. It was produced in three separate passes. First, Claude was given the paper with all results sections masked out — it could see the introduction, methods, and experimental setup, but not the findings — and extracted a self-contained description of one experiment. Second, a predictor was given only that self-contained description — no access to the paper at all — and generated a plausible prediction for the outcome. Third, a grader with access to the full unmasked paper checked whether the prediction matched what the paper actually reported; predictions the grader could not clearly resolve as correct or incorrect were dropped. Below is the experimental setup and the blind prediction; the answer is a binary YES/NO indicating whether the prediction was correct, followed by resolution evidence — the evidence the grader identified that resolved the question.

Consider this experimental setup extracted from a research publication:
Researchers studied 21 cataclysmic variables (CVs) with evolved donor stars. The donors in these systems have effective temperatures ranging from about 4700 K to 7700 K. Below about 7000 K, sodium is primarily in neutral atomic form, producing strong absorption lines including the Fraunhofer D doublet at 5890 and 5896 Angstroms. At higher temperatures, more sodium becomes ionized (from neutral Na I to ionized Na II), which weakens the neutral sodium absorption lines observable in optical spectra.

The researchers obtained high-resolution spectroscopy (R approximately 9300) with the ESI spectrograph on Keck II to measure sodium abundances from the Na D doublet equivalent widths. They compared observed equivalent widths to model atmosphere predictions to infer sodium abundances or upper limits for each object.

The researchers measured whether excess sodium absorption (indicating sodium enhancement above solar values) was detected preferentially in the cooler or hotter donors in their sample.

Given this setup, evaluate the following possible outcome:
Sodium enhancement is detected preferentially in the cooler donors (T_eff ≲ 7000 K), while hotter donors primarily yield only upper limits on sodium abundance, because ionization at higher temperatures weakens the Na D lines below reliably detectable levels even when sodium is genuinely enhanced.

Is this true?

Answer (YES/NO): NO